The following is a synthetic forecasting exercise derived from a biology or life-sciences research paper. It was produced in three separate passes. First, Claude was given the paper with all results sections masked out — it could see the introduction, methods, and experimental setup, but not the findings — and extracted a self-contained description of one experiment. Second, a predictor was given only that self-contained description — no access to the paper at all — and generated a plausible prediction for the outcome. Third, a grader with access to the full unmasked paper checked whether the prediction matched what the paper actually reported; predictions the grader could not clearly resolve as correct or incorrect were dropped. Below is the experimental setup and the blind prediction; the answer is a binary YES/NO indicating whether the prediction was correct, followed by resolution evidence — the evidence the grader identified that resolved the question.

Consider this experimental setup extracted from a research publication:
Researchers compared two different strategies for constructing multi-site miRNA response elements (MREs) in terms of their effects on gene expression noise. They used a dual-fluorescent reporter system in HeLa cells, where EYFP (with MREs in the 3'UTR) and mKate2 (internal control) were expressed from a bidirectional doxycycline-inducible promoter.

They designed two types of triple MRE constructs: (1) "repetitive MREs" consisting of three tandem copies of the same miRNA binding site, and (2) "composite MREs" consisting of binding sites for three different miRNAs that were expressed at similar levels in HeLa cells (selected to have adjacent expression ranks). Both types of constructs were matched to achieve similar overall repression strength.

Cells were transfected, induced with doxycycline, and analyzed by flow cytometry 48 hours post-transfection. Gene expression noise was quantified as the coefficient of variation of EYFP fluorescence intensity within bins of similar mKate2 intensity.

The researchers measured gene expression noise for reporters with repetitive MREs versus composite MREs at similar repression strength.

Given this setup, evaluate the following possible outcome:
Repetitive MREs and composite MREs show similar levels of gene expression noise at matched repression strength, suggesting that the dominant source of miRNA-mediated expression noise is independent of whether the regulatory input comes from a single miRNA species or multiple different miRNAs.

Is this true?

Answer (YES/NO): NO